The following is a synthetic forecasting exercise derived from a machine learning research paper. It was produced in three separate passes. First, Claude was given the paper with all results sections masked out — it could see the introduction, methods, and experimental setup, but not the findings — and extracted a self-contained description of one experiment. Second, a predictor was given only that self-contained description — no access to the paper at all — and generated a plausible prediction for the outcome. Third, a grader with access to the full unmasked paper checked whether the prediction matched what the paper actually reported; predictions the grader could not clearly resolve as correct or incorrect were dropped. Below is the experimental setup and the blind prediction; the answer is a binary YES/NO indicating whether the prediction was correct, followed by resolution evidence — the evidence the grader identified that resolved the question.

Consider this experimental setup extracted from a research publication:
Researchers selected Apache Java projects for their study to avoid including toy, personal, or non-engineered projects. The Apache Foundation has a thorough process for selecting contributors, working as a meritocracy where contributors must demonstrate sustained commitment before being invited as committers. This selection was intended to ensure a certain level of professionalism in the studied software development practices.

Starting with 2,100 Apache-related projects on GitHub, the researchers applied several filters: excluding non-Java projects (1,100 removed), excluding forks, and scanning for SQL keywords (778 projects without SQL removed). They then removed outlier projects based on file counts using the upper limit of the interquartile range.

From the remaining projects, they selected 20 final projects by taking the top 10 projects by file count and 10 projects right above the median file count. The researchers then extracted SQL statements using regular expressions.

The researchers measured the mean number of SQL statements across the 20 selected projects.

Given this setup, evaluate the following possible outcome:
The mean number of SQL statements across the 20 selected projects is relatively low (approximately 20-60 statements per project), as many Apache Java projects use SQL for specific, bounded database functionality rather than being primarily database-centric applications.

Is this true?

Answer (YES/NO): NO